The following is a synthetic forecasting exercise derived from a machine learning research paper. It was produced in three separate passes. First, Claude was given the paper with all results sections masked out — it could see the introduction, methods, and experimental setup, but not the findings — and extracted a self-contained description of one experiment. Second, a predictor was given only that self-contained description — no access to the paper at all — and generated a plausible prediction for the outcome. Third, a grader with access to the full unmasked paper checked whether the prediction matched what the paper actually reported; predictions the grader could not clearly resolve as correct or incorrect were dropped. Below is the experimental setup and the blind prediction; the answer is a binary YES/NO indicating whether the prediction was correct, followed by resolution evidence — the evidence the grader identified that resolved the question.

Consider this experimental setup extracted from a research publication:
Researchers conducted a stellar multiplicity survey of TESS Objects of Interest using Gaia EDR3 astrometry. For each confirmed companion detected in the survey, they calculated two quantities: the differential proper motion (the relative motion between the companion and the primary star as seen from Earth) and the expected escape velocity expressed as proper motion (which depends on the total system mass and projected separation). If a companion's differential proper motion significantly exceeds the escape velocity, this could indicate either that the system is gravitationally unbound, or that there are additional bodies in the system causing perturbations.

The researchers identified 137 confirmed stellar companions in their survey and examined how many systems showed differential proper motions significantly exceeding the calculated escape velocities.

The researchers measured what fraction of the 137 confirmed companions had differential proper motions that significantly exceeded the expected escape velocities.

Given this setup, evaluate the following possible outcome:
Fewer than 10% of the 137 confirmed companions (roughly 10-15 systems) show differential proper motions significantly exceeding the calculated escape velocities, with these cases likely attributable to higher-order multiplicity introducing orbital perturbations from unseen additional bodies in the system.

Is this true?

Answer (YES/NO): NO